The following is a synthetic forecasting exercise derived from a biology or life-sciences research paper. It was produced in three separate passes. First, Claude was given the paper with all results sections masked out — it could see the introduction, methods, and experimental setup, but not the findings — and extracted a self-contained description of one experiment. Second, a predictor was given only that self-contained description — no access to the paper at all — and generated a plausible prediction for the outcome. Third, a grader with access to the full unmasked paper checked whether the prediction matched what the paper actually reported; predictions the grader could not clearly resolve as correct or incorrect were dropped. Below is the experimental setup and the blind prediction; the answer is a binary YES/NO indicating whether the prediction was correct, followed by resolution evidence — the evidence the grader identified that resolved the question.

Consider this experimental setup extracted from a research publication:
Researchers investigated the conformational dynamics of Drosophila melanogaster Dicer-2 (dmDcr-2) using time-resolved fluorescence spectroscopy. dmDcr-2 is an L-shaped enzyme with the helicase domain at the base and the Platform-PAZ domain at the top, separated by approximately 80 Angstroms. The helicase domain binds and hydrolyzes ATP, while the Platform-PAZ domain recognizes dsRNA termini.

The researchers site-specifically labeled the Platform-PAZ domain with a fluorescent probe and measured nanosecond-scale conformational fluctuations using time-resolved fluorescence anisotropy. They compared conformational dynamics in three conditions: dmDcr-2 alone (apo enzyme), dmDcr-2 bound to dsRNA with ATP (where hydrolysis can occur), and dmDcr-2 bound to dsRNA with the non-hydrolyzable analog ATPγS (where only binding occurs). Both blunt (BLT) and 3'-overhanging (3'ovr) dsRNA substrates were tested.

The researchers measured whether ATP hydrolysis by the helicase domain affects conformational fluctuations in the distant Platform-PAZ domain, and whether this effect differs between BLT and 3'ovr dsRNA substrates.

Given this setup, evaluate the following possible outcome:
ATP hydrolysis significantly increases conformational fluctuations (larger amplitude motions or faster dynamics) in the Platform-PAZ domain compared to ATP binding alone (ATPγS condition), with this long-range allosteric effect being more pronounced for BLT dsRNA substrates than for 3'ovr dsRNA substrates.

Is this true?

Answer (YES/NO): NO